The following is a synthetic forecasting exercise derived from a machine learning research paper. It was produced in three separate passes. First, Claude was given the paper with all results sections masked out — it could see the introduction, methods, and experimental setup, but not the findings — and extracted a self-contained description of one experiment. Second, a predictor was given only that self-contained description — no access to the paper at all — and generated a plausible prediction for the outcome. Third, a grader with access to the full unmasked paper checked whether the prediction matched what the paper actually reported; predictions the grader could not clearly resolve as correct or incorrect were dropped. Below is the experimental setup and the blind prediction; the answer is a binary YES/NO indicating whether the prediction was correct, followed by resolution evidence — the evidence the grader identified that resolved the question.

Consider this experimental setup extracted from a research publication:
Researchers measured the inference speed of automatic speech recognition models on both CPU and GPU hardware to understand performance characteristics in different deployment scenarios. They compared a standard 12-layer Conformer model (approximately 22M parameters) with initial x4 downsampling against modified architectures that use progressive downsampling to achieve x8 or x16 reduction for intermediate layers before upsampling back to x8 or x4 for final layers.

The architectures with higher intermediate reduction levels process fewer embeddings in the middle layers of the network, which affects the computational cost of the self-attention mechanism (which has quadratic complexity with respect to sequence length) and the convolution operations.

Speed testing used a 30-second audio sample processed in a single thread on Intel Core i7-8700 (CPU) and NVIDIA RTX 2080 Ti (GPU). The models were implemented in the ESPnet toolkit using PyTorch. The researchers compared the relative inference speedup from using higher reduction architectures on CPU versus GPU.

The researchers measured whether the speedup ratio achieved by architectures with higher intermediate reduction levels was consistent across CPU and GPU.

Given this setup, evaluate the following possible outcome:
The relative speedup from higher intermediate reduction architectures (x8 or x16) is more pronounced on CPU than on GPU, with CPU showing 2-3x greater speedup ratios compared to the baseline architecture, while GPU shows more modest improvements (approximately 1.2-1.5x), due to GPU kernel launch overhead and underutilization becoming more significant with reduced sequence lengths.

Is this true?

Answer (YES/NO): YES